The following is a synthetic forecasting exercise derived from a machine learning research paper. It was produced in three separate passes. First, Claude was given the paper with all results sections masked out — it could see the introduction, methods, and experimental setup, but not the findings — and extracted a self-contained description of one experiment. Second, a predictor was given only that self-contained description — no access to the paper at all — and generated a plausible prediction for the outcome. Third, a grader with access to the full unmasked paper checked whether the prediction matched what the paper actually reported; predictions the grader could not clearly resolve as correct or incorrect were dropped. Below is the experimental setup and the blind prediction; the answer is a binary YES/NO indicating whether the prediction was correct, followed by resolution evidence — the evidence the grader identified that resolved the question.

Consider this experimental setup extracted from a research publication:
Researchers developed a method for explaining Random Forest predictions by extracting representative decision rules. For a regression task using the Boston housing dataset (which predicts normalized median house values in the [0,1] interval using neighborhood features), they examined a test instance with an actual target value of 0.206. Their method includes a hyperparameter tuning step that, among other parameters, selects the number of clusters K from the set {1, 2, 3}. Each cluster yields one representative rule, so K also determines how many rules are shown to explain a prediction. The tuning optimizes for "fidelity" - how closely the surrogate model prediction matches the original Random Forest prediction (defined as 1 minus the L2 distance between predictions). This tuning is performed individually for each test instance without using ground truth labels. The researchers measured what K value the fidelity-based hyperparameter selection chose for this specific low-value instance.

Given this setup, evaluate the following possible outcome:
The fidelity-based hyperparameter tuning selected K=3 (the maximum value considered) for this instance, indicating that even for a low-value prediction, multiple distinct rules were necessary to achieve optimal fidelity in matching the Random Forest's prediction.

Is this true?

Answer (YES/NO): NO